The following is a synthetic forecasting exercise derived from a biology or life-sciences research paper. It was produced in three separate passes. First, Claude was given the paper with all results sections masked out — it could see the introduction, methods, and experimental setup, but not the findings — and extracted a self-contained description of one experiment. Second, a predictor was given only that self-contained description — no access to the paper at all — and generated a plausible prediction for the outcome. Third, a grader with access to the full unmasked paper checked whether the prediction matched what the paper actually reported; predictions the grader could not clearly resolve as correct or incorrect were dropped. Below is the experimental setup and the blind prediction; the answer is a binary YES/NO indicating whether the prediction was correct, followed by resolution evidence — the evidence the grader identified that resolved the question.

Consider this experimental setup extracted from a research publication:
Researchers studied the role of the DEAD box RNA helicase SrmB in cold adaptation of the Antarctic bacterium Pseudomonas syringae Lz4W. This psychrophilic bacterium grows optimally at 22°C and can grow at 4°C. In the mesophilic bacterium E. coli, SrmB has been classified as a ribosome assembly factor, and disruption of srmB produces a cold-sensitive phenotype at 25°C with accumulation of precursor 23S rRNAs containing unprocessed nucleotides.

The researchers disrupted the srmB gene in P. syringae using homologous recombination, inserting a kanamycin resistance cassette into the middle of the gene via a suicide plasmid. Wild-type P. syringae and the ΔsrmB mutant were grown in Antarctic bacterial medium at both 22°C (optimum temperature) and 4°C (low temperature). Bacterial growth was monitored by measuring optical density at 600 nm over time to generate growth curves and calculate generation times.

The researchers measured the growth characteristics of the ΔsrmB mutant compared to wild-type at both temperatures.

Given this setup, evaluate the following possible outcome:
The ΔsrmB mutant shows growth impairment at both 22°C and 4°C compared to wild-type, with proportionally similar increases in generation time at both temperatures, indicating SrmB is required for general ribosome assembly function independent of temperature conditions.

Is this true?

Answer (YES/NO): NO